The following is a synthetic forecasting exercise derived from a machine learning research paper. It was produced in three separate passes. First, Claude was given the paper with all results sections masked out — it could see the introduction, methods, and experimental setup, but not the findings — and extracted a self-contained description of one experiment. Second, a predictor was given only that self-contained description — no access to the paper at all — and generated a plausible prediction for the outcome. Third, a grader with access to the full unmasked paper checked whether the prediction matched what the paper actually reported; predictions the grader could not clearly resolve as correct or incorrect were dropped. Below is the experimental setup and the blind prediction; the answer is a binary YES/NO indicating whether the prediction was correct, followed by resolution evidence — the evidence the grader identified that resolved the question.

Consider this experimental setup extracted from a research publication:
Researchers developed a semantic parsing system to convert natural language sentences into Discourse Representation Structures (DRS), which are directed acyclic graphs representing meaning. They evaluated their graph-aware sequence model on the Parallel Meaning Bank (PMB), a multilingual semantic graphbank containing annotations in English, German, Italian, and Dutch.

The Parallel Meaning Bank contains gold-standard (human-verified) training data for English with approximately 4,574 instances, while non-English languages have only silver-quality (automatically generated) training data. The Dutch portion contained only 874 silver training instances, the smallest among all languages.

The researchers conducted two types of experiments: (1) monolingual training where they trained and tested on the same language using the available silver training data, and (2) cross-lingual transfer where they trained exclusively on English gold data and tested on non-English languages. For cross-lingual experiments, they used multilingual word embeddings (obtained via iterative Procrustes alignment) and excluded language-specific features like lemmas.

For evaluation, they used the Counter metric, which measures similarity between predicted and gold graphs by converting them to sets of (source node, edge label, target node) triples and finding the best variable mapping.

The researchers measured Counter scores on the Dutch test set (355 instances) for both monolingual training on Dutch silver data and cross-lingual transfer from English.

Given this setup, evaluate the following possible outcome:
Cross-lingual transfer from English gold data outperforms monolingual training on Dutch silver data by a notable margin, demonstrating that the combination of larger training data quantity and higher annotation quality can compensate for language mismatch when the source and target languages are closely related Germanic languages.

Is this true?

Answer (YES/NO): NO